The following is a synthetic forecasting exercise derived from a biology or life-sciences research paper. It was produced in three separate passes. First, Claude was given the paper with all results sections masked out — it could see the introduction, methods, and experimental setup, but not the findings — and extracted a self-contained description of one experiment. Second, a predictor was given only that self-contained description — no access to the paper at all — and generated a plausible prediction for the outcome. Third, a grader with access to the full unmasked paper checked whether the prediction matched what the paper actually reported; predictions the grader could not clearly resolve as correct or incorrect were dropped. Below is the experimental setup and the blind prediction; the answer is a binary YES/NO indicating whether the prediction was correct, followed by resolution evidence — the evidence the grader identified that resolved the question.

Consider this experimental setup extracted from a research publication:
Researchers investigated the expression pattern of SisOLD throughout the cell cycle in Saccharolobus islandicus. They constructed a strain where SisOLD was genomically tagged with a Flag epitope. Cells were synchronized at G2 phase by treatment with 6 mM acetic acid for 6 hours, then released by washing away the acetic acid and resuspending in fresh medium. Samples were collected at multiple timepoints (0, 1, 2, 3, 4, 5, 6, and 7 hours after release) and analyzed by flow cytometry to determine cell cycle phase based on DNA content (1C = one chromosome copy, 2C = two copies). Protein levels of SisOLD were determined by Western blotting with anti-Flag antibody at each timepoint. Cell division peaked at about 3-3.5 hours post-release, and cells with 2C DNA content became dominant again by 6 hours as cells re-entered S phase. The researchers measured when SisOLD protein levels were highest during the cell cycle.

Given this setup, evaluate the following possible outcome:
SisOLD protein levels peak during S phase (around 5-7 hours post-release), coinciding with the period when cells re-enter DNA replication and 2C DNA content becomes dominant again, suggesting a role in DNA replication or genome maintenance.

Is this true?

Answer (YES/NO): NO